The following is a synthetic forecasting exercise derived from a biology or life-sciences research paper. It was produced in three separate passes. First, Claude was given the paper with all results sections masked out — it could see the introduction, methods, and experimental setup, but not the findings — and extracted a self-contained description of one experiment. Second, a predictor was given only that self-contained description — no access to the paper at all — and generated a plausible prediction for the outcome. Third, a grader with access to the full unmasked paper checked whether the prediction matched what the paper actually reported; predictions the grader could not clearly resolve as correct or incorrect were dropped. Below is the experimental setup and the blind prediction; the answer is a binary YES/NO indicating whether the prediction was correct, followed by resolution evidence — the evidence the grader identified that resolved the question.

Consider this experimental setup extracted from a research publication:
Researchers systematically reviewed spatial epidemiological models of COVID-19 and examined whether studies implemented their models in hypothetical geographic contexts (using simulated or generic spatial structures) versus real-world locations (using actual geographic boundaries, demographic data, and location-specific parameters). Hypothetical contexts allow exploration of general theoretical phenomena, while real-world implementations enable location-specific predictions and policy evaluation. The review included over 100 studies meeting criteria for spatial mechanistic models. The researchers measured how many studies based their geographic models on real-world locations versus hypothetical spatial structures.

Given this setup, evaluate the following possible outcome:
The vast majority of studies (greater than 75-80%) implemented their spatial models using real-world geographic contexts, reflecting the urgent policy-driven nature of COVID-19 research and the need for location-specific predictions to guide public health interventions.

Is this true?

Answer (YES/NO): YES